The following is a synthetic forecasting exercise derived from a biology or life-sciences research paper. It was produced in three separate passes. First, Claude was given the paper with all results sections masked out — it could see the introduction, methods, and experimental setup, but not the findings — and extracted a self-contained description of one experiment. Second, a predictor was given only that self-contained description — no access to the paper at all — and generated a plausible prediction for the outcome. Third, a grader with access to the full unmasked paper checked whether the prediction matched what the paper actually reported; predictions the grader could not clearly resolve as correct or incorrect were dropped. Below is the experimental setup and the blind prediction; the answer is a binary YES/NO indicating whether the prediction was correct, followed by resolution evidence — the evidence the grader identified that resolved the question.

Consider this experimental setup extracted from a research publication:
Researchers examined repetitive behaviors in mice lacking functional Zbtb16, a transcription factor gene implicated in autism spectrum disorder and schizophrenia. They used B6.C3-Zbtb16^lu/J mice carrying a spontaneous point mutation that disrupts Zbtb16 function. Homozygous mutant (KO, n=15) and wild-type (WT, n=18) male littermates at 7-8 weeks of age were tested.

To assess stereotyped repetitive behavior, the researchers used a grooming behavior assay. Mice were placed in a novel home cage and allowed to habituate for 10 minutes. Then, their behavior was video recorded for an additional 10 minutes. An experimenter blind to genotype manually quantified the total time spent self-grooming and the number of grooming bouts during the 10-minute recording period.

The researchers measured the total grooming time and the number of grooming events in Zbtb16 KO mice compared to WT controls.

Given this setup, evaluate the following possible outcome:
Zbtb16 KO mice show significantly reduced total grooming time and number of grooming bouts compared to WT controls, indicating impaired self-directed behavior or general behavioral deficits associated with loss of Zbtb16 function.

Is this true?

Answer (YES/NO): NO